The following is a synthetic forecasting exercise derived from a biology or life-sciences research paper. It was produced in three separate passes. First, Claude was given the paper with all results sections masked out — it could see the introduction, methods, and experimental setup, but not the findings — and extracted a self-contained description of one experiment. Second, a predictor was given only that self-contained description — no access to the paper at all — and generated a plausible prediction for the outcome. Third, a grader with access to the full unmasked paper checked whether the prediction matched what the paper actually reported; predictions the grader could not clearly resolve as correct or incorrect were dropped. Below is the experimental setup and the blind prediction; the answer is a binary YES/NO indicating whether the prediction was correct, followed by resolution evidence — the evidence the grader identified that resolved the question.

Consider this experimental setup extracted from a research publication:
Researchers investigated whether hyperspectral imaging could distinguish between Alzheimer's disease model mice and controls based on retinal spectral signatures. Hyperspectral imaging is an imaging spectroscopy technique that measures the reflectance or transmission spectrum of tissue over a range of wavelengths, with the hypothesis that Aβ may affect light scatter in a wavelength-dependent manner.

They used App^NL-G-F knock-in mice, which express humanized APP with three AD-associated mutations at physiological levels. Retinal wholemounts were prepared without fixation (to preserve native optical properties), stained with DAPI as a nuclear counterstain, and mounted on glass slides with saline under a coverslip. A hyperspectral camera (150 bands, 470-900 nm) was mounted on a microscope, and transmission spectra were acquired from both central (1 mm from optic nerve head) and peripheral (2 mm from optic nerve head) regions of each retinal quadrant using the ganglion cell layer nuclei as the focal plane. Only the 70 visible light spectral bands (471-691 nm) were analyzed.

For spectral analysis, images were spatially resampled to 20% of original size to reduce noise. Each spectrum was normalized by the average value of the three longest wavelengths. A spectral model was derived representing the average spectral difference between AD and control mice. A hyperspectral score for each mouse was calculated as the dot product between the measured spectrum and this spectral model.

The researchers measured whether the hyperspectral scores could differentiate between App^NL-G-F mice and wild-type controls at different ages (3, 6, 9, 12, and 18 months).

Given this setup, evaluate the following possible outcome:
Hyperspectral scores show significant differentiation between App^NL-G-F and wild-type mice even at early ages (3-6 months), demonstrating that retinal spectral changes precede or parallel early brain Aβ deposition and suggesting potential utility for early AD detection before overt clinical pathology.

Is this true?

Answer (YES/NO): YES